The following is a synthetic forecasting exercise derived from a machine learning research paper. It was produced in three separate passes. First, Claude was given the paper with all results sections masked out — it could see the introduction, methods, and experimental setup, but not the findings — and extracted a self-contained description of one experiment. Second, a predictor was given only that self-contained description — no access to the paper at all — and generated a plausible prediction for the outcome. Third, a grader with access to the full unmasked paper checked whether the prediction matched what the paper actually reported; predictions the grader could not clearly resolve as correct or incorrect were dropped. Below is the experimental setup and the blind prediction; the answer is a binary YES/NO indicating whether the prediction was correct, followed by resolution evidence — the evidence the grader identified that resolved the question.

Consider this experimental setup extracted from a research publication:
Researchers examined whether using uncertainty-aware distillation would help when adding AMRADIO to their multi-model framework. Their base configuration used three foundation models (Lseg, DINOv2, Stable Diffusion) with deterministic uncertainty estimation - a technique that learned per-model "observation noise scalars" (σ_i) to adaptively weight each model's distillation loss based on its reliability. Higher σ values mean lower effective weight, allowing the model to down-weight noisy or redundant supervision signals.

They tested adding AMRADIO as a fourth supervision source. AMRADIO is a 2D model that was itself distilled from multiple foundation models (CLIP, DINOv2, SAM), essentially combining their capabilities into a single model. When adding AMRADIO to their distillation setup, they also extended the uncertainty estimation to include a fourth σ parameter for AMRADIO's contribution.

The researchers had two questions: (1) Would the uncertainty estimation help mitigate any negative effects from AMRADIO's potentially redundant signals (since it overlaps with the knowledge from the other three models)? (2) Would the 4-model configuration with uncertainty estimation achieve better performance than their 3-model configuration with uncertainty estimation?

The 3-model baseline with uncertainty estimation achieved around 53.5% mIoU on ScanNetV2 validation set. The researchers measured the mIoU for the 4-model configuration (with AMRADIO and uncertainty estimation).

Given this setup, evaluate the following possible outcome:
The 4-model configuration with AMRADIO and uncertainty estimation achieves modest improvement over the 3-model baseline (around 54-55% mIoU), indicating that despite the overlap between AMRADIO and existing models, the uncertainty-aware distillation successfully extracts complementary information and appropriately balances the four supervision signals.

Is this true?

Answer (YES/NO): NO